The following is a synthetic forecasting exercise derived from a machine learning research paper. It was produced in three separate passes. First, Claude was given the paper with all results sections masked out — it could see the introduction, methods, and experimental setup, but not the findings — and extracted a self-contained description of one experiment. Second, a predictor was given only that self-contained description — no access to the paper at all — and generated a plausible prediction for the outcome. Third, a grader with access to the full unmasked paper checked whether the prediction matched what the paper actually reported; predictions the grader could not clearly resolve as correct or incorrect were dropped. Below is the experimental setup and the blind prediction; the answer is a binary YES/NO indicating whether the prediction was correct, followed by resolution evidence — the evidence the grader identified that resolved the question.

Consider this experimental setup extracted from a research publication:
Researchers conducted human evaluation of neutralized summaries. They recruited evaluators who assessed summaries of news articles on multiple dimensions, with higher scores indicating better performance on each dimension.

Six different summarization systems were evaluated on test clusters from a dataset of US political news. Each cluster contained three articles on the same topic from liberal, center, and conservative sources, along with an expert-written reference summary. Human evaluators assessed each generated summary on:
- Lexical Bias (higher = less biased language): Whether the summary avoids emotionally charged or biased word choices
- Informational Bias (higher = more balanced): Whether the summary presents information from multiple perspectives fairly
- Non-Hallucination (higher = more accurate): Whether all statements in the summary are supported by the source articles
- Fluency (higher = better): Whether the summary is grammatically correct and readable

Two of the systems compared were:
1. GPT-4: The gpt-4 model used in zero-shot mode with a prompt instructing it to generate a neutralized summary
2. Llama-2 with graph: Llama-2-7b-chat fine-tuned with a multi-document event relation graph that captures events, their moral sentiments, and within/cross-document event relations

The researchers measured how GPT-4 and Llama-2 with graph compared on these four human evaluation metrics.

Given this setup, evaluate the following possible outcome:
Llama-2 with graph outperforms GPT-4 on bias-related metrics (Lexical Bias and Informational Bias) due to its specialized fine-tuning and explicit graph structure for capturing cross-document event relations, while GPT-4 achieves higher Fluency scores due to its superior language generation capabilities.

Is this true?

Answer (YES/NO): NO